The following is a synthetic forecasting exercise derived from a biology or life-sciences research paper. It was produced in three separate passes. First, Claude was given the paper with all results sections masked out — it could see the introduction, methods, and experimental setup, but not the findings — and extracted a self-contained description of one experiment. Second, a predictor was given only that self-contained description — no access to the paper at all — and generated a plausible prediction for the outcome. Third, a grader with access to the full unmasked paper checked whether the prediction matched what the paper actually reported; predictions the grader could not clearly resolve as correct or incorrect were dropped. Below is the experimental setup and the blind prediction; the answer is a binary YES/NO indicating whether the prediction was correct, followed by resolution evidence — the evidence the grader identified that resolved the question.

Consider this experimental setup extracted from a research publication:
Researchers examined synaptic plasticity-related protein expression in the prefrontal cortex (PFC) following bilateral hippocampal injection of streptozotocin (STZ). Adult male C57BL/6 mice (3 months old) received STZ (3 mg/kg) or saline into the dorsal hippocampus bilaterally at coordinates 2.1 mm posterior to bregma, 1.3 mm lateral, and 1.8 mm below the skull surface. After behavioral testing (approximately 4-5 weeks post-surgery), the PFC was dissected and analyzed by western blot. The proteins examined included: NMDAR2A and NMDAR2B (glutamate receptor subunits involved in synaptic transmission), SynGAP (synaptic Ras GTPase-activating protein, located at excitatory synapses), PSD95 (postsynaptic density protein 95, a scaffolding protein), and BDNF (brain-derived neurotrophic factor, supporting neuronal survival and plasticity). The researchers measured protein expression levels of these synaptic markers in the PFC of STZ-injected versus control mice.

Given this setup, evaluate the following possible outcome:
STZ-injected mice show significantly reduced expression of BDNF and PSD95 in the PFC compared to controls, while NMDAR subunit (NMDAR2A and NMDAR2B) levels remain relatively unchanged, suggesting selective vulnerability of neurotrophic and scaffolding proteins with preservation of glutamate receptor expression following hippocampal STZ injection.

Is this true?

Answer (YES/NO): NO